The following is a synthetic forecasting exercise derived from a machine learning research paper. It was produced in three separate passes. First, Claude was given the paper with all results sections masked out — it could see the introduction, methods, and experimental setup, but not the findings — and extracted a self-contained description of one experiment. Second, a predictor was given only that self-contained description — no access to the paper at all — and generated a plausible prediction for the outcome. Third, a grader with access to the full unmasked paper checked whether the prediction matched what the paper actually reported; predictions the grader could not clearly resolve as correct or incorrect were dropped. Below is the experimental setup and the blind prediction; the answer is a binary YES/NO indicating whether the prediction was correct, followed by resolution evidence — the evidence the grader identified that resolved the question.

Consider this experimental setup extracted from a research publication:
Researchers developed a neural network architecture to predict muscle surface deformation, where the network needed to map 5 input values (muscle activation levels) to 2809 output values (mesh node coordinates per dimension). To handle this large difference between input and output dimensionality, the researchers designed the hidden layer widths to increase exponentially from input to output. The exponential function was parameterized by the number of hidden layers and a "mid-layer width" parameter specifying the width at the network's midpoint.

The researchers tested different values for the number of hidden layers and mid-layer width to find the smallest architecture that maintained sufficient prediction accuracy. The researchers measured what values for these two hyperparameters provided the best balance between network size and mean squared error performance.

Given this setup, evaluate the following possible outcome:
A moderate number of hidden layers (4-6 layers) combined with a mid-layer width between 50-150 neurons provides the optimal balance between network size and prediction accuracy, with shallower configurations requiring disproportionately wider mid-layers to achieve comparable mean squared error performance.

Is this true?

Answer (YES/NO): NO